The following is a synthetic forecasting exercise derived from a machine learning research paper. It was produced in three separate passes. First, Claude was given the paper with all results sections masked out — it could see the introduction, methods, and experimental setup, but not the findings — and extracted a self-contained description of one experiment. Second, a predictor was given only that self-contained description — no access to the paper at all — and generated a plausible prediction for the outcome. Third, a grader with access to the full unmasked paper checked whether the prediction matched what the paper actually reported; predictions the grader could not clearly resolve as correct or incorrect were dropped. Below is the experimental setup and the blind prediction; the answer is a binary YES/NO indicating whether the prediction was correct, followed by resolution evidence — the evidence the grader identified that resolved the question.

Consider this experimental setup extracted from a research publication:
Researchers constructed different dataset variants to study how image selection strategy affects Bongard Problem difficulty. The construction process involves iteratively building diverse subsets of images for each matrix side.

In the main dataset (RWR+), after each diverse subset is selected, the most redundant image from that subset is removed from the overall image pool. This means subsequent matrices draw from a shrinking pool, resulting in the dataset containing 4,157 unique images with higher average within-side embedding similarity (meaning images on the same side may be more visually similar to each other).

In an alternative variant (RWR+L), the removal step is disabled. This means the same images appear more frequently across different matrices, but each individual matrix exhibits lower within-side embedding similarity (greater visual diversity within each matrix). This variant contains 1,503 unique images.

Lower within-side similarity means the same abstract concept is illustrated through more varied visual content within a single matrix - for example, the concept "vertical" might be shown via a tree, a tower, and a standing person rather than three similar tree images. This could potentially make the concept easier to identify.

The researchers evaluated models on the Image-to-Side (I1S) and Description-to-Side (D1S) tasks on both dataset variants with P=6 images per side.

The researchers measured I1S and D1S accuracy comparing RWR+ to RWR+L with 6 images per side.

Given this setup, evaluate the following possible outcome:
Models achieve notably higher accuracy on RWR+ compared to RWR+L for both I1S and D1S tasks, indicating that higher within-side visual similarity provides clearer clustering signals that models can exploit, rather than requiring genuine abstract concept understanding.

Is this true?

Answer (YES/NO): NO